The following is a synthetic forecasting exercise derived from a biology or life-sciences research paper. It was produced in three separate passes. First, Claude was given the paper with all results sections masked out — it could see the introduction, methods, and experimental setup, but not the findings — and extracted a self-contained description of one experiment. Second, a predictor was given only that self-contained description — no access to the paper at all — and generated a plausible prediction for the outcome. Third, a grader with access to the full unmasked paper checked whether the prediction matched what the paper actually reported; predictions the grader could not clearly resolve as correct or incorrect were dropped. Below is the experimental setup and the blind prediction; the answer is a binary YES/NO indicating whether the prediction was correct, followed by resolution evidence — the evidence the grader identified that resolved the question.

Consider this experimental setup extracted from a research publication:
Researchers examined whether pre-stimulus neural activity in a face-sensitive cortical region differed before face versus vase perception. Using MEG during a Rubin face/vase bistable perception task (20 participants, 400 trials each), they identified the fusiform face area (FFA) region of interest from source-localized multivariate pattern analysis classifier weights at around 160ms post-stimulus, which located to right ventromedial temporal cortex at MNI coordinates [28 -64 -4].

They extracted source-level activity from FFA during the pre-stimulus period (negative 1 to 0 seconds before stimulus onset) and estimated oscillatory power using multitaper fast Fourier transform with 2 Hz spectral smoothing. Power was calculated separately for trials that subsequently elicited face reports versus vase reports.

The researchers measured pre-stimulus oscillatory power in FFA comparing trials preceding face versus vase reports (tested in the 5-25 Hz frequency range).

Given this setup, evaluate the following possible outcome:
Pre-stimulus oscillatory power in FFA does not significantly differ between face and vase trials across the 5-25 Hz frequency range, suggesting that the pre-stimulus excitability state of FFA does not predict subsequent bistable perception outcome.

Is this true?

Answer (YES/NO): YES